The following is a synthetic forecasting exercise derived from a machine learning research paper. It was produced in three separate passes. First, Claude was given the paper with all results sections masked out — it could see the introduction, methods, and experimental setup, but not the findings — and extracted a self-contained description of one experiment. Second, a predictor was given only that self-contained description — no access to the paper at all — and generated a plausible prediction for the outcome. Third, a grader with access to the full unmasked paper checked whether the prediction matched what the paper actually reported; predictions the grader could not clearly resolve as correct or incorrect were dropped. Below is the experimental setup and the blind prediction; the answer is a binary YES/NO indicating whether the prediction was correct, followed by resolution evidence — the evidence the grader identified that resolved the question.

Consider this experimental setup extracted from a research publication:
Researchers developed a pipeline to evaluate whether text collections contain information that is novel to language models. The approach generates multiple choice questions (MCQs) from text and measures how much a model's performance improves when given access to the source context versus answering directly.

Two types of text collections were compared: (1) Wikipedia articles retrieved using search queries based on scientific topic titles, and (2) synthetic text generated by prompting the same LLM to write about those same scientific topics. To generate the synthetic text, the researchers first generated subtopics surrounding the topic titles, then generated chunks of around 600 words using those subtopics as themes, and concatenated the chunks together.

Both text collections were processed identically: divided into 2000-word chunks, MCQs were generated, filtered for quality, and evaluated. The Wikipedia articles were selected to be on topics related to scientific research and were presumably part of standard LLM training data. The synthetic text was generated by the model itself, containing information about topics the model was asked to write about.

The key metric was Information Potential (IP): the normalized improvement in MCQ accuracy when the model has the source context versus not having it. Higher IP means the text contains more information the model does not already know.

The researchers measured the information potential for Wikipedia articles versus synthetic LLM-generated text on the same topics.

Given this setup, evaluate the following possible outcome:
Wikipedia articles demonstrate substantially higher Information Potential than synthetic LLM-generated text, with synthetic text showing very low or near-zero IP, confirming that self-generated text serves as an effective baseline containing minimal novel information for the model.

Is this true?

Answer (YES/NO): NO